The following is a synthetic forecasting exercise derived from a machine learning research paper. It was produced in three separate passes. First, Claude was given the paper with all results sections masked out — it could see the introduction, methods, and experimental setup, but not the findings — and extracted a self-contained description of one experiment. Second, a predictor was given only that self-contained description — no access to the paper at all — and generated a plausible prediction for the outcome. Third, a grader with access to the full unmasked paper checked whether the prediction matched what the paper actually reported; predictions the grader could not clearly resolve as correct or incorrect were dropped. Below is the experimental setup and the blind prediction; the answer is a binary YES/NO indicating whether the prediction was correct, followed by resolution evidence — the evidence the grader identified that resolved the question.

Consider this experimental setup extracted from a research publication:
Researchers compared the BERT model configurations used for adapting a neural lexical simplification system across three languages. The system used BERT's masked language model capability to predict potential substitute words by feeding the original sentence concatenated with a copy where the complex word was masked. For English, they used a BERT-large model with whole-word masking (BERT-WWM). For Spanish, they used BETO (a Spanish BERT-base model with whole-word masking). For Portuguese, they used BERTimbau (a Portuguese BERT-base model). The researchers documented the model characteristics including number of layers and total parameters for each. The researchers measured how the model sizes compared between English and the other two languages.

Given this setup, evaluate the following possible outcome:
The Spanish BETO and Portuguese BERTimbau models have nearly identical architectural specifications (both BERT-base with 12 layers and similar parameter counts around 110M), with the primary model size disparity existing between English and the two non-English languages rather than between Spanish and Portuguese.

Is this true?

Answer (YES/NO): YES